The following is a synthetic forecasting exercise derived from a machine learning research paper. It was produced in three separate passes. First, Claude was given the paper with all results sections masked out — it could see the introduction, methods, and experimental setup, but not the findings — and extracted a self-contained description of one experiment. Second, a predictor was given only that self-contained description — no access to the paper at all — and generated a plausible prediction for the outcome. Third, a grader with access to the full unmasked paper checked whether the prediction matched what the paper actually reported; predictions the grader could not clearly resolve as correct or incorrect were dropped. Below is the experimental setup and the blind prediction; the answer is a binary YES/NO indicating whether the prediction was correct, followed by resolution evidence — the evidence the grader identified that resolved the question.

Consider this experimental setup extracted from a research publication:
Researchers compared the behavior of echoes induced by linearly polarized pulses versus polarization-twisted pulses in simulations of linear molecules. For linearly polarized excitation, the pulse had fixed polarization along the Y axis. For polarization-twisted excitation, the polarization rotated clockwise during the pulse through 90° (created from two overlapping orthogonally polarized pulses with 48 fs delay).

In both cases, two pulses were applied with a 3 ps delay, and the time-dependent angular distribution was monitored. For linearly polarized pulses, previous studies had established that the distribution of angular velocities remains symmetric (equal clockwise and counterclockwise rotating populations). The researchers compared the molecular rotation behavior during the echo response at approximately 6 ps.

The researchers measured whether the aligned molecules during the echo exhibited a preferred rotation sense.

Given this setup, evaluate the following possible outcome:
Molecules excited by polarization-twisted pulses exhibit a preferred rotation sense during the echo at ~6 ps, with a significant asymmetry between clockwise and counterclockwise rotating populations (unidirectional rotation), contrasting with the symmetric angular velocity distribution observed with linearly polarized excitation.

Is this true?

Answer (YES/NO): YES